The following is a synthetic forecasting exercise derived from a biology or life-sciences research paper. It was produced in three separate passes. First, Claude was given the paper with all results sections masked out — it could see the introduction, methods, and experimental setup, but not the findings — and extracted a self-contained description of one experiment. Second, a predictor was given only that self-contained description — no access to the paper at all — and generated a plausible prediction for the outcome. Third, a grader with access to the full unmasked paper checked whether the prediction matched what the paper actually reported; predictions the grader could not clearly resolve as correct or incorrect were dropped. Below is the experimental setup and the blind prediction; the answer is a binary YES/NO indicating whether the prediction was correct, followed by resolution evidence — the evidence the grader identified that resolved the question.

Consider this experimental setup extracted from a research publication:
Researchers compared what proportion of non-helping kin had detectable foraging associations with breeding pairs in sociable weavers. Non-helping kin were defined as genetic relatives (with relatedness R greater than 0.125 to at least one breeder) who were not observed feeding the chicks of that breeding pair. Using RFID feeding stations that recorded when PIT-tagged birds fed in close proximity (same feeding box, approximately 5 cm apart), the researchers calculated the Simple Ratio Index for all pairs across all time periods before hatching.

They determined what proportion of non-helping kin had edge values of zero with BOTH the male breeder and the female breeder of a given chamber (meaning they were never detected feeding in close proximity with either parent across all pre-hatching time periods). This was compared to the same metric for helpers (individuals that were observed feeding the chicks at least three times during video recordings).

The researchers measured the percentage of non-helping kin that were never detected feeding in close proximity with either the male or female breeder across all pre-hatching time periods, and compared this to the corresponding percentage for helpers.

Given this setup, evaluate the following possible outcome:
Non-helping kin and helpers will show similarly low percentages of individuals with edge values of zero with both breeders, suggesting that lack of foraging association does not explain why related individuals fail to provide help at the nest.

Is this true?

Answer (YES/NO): NO